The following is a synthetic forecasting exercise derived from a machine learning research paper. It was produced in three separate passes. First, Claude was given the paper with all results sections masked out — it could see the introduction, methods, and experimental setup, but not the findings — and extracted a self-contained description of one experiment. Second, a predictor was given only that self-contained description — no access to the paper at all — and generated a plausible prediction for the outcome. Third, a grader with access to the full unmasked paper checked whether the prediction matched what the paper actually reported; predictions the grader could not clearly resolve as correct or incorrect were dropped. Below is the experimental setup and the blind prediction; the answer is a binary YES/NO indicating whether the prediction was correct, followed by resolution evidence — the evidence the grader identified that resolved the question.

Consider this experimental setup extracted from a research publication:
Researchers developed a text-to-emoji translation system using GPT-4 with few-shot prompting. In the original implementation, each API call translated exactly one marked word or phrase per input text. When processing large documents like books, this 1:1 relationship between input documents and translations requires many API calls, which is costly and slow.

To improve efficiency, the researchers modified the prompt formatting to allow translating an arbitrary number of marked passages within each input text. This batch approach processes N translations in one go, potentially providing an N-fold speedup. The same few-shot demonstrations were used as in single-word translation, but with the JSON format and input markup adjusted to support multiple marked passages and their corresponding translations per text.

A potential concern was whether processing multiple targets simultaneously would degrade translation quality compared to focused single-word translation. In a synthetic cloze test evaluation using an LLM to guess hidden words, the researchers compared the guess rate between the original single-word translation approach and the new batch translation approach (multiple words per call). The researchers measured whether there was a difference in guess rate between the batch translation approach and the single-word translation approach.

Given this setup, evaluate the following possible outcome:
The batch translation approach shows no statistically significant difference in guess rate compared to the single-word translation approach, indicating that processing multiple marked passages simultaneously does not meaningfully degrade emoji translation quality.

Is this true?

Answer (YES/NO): YES